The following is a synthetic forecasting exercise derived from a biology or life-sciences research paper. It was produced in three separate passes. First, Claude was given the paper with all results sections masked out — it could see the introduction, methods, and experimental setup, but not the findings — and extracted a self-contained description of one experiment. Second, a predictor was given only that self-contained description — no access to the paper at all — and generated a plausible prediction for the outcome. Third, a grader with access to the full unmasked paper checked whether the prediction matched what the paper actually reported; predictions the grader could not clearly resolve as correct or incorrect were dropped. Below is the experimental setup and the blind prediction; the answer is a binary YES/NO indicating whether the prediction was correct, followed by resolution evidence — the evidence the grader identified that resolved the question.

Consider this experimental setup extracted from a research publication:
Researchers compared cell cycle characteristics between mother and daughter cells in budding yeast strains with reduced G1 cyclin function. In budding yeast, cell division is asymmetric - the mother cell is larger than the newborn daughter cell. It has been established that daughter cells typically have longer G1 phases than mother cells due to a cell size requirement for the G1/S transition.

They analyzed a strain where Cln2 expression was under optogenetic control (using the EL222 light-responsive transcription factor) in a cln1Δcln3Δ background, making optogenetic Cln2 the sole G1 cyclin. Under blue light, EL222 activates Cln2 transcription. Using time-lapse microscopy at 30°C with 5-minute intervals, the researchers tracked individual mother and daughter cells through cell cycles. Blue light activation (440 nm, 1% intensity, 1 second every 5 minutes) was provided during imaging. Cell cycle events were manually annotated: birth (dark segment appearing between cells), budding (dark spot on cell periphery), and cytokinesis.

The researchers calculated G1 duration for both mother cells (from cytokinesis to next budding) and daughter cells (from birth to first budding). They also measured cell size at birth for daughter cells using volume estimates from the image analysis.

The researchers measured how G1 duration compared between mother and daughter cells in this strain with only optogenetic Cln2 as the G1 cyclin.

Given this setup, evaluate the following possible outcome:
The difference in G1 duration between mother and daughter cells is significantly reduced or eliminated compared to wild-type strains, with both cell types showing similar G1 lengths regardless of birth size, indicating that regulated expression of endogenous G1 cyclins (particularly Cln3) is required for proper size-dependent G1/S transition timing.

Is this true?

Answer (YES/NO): NO